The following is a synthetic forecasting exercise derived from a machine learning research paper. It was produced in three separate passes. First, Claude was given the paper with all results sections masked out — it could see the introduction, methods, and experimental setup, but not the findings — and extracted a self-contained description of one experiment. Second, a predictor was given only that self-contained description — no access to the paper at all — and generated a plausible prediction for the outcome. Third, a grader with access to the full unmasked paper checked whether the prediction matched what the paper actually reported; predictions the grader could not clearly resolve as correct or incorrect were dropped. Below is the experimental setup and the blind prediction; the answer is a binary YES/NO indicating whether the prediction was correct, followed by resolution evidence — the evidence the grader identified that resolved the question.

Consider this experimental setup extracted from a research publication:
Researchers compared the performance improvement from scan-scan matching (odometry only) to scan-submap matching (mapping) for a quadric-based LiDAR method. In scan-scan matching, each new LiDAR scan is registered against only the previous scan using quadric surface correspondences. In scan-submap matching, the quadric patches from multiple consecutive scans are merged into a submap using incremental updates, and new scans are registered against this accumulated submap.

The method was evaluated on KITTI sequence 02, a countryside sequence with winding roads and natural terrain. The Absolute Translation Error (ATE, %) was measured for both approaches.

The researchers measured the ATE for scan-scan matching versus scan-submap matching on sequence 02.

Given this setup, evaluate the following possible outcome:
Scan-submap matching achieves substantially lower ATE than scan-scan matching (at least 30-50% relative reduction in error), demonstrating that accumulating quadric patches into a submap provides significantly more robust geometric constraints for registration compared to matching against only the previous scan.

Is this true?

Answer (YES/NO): YES